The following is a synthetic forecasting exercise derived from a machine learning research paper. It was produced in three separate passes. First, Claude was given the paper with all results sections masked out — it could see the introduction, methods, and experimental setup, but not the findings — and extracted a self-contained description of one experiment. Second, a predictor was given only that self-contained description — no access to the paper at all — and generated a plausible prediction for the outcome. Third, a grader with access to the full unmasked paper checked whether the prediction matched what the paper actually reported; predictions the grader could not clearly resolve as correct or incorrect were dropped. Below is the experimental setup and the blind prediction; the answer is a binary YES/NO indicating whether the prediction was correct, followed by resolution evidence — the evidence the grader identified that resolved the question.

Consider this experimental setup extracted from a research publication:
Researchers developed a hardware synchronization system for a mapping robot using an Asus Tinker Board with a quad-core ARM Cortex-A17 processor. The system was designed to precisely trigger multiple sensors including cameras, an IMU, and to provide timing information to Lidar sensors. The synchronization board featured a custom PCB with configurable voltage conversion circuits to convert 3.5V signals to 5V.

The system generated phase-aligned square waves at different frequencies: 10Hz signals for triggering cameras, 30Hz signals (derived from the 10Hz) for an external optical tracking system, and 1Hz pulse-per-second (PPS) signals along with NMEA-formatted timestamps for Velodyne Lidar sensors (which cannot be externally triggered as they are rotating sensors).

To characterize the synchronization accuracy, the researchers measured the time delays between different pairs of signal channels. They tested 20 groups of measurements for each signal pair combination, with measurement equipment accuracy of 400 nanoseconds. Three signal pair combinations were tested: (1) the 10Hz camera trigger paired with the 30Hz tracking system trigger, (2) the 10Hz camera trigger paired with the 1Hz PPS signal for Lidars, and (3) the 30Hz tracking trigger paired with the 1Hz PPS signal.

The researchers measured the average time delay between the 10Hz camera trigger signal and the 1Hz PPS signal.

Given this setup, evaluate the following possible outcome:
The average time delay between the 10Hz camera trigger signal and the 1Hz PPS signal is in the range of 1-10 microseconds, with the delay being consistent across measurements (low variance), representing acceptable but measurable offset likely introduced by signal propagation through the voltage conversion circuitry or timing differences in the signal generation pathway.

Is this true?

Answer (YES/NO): NO